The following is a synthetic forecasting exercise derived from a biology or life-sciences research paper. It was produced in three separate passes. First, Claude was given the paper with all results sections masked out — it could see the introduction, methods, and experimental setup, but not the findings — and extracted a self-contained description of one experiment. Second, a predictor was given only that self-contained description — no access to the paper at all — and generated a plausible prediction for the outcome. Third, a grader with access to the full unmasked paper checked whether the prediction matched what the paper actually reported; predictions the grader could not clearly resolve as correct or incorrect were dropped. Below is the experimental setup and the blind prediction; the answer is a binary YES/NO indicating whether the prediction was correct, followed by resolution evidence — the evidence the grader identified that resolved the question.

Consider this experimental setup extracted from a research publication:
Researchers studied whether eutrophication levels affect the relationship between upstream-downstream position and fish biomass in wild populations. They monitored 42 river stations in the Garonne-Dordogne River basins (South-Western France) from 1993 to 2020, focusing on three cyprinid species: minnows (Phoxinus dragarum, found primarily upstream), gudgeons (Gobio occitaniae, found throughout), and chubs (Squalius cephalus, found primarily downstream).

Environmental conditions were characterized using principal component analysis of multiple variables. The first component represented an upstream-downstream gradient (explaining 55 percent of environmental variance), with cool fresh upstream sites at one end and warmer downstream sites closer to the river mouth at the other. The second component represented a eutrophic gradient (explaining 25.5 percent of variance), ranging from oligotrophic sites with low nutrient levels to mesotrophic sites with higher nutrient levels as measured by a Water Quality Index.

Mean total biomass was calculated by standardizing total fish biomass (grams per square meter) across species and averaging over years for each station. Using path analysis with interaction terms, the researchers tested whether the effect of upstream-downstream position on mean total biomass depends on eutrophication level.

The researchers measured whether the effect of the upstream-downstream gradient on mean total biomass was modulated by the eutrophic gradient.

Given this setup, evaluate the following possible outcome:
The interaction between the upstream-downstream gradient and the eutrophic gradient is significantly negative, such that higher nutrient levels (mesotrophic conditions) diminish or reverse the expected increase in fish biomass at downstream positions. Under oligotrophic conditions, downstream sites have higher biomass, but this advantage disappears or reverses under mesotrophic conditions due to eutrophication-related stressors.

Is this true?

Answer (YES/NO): NO